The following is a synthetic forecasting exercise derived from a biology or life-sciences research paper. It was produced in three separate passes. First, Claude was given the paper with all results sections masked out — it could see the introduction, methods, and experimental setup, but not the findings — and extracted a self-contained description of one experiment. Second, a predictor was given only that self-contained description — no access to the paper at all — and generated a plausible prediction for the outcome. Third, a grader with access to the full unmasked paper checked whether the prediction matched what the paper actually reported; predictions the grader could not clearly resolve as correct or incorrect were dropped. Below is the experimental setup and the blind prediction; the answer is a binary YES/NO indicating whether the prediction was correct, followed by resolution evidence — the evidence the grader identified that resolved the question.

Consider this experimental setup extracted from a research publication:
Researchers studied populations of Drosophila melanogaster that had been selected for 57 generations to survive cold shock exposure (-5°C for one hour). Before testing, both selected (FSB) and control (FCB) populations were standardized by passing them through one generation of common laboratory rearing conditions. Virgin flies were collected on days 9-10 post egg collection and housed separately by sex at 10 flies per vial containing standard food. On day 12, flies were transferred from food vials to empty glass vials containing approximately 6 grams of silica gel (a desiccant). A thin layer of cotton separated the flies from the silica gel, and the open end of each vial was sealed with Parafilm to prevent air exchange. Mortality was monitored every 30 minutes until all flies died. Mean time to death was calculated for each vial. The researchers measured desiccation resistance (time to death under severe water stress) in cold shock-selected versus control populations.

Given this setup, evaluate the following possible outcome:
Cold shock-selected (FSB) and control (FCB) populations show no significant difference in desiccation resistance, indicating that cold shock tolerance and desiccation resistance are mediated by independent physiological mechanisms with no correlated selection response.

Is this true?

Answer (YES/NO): NO